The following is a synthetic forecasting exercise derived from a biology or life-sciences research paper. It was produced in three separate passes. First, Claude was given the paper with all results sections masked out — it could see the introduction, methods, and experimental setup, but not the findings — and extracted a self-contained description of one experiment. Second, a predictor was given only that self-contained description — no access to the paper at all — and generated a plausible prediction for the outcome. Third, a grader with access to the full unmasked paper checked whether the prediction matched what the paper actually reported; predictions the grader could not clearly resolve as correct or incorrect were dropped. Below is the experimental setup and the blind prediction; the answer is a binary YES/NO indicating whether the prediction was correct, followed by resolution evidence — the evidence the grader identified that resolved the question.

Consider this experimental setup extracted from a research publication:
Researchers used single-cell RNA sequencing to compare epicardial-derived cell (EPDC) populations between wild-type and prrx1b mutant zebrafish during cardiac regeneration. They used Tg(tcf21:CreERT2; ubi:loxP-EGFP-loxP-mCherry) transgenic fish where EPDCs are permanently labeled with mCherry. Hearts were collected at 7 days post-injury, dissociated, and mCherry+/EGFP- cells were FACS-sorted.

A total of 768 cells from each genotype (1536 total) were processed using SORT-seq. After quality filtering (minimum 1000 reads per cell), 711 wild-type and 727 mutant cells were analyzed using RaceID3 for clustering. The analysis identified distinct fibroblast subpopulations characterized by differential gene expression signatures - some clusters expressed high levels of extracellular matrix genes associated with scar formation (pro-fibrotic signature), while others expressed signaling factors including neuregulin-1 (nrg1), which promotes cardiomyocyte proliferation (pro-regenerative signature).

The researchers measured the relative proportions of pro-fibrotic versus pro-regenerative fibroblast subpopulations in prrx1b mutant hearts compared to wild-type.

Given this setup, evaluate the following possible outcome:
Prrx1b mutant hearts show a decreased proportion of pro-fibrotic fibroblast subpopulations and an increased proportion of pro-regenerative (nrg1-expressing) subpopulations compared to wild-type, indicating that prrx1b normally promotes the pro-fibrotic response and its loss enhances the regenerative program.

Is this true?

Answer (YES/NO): NO